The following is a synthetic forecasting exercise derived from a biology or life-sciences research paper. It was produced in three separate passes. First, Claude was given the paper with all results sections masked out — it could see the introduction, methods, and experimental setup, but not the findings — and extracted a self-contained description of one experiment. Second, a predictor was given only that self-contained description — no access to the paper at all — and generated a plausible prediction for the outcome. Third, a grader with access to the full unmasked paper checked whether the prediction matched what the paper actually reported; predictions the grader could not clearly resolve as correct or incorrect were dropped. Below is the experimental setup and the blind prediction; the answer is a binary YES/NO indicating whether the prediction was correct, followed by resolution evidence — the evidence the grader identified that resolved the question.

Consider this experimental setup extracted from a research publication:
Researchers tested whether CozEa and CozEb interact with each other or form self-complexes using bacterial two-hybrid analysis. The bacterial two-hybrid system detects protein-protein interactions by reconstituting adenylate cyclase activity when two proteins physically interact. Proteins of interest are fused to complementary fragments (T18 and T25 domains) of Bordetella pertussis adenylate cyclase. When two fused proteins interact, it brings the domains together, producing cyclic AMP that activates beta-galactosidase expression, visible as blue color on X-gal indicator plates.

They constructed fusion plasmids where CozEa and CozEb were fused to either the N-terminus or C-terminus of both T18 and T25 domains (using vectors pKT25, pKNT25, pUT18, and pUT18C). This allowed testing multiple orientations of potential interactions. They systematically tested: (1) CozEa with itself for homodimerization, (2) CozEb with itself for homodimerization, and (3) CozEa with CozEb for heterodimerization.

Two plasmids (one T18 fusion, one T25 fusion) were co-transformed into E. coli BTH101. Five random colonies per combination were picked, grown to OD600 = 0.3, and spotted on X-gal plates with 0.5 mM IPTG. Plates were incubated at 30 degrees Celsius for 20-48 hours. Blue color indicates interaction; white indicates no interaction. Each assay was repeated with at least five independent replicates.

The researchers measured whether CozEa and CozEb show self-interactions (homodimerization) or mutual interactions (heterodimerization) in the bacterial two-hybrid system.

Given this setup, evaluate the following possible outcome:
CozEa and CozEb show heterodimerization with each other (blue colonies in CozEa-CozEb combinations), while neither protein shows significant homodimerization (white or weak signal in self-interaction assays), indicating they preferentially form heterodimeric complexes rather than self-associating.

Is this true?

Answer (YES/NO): NO